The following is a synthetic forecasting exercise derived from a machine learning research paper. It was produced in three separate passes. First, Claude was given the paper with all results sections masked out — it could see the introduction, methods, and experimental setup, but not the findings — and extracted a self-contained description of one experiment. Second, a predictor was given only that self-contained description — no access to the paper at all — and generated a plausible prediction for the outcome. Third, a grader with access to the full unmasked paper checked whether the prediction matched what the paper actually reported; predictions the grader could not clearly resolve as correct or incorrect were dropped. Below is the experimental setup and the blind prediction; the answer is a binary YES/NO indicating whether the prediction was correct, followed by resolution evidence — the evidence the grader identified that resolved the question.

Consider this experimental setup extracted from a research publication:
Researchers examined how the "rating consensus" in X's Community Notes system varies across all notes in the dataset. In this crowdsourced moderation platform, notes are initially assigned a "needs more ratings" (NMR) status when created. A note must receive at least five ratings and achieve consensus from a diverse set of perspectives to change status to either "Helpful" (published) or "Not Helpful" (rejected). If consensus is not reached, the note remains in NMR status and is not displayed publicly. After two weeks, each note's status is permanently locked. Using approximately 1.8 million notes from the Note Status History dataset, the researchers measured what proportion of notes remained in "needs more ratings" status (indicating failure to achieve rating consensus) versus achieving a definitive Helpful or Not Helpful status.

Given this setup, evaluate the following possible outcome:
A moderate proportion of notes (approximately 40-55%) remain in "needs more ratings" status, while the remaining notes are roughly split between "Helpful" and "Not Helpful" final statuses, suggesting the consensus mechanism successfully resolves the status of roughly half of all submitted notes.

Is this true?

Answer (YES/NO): NO